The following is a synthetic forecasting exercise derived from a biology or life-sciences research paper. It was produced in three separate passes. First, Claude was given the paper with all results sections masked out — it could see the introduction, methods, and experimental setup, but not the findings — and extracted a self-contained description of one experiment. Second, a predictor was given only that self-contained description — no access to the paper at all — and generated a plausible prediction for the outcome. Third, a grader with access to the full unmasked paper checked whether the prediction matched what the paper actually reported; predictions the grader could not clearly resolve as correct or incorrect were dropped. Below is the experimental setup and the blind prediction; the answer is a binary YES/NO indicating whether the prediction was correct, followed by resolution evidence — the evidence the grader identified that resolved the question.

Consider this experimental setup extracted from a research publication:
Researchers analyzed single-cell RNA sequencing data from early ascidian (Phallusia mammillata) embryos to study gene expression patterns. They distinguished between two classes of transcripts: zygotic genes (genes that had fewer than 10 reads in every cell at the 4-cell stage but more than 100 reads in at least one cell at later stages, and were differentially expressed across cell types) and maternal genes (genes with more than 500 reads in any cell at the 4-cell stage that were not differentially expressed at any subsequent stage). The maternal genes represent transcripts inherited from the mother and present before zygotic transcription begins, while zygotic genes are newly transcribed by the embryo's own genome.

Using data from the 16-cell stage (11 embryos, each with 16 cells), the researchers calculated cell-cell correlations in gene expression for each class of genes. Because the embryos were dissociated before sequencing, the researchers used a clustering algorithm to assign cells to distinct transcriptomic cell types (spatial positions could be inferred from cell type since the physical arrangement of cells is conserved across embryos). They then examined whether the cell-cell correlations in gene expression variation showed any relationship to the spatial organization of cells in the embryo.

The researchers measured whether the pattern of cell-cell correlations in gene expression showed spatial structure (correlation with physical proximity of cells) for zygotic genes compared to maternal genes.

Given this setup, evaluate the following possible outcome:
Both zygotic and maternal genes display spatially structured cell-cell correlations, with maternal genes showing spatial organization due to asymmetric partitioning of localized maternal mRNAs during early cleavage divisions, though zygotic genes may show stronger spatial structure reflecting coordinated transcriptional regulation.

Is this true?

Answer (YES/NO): NO